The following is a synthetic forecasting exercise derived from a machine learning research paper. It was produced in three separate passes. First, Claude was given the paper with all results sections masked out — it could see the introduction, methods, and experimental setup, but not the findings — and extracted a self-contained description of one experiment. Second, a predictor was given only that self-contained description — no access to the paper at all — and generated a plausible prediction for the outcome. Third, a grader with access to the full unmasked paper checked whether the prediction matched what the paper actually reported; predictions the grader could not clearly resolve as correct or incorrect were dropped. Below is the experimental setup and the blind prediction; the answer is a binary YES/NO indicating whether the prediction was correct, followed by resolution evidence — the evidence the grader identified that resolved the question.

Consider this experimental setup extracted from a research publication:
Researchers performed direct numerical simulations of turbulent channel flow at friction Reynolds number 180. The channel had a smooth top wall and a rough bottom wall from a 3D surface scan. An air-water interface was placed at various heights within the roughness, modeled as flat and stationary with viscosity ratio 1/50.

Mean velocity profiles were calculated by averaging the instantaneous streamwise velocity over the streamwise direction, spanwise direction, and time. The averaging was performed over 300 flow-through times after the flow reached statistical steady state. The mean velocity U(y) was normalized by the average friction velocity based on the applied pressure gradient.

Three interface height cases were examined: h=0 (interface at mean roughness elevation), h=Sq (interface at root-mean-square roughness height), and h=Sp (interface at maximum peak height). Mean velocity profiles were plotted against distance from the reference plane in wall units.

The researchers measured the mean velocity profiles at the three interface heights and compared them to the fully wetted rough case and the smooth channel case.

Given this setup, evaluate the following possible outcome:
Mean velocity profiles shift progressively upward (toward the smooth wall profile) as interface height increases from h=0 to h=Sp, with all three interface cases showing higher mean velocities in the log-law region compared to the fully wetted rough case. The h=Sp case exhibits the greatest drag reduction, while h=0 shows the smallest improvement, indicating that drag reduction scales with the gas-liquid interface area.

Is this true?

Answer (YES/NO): YES